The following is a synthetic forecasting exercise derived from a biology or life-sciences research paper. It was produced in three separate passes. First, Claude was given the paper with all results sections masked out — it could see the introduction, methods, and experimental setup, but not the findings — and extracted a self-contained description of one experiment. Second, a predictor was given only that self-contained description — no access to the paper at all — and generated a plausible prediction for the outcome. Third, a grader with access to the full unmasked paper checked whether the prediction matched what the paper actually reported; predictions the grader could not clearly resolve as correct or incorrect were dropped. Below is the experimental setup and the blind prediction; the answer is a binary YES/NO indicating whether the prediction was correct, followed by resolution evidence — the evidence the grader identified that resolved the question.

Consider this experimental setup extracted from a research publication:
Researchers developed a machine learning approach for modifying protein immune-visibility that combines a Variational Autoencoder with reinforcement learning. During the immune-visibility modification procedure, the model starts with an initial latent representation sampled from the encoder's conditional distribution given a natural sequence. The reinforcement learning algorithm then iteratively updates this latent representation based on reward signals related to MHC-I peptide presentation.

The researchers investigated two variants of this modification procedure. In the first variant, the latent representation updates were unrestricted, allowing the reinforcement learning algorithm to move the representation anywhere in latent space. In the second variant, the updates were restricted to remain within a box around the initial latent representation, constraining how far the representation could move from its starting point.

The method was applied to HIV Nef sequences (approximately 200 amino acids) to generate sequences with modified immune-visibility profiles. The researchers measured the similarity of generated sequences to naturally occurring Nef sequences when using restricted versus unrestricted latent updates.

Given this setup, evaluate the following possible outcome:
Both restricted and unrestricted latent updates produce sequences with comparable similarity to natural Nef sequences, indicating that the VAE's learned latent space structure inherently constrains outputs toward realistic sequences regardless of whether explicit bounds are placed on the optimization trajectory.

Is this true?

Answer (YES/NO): NO